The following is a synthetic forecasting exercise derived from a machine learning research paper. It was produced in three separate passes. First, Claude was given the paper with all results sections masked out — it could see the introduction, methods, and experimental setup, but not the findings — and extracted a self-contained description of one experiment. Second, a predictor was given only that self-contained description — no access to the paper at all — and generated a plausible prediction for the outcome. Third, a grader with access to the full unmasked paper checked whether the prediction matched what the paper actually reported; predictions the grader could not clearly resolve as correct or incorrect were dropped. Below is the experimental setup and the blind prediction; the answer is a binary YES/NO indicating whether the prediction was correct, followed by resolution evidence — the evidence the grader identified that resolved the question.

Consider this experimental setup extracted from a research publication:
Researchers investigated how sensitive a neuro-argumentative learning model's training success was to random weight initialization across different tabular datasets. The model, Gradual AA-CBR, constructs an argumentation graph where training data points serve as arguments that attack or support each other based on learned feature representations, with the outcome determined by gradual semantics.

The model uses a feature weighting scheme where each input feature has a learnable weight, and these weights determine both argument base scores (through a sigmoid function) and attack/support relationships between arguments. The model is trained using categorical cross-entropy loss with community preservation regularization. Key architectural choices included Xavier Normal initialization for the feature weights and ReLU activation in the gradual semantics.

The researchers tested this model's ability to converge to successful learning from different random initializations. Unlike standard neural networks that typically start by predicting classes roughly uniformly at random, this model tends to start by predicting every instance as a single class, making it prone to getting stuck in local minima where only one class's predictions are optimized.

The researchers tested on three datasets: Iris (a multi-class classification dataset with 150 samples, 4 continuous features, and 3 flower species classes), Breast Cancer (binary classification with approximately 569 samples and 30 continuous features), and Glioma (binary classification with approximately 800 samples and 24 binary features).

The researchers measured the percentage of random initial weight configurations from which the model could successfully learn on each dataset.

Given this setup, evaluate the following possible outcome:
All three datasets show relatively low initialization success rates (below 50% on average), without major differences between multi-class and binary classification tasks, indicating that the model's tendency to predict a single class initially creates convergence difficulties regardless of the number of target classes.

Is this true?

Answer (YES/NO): NO